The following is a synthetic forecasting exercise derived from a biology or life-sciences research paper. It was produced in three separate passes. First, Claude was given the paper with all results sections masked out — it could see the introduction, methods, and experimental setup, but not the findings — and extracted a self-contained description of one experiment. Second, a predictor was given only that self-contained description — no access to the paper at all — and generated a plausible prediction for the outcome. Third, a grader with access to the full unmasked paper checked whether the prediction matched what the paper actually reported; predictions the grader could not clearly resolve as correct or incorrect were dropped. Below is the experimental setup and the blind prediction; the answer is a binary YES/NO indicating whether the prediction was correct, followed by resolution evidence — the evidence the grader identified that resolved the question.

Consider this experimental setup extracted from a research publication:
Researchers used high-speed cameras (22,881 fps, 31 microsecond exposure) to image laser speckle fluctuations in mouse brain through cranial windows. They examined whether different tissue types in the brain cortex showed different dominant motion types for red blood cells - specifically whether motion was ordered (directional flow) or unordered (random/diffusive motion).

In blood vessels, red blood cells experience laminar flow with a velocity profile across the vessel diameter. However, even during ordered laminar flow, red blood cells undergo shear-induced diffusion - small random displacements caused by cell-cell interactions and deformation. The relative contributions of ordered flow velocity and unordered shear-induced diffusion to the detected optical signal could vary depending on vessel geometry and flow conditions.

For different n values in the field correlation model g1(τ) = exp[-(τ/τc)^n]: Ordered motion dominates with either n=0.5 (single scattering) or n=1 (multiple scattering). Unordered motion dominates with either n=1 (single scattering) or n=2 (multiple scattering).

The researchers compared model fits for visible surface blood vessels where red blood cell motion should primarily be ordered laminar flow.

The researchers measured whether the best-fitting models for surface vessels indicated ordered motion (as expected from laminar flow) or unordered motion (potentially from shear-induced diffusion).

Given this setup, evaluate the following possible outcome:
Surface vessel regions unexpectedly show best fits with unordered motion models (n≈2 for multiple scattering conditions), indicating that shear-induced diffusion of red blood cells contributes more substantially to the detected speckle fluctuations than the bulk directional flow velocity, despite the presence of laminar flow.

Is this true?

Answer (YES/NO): NO